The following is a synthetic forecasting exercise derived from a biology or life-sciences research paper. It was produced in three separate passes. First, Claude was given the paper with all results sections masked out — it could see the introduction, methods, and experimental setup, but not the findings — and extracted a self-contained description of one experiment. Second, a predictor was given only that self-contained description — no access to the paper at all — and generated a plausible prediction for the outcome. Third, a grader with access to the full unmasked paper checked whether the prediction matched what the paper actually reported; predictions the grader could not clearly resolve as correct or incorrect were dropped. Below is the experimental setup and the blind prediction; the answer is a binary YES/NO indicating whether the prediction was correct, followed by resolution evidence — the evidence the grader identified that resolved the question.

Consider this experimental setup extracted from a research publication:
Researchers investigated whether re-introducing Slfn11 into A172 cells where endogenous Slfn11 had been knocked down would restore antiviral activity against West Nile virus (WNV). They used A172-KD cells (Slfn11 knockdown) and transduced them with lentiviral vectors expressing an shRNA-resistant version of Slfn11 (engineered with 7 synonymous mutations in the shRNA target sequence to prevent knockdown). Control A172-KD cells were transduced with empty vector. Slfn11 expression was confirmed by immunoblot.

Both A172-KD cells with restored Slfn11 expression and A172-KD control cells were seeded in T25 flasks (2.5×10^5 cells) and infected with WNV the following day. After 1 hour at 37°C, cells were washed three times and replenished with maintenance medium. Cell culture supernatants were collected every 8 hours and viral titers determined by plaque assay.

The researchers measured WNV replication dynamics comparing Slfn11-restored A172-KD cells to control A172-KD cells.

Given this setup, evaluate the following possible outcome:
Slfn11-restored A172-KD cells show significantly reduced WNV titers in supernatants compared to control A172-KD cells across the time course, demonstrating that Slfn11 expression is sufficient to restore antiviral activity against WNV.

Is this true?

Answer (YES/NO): YES